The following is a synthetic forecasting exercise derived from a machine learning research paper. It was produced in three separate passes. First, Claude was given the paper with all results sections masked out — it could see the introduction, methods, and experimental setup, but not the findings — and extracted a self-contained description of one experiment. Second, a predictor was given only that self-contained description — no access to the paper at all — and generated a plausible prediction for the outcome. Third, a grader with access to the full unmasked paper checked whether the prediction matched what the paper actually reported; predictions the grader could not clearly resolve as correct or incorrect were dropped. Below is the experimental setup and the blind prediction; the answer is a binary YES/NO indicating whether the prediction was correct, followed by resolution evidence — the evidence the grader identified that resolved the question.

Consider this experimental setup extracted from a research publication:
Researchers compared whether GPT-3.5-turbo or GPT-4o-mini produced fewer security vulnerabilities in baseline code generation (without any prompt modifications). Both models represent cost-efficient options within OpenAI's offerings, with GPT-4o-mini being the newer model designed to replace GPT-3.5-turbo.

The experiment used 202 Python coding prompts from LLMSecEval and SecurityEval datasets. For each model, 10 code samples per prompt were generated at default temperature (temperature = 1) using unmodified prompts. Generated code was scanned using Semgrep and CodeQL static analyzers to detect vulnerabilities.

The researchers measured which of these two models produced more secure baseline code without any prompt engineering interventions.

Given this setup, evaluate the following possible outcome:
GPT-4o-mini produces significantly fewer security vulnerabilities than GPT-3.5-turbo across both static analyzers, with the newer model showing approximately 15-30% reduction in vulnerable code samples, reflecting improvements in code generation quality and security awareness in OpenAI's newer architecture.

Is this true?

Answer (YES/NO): NO